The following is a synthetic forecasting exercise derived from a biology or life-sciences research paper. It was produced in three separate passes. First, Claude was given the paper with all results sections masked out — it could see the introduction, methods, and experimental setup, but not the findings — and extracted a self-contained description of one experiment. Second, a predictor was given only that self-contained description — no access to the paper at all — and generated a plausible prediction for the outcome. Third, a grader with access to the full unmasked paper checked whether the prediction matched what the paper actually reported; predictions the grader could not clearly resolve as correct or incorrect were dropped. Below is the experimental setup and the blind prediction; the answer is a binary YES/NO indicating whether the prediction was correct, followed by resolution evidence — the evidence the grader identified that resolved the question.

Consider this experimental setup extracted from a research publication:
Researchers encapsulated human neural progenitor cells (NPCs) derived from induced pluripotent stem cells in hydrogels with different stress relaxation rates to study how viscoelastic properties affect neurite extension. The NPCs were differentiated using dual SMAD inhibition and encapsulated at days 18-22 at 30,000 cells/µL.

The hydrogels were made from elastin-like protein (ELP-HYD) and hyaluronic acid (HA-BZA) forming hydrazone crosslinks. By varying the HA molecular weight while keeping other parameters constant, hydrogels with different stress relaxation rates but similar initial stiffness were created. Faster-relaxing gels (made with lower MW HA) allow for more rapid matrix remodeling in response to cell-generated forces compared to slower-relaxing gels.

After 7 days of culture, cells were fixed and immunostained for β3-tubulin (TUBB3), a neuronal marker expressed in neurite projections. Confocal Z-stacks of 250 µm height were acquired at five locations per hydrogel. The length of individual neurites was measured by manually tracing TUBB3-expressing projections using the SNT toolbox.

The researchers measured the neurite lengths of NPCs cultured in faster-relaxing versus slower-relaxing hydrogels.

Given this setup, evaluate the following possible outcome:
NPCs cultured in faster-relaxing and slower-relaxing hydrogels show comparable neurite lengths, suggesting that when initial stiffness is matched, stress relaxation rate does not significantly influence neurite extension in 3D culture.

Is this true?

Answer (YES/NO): NO